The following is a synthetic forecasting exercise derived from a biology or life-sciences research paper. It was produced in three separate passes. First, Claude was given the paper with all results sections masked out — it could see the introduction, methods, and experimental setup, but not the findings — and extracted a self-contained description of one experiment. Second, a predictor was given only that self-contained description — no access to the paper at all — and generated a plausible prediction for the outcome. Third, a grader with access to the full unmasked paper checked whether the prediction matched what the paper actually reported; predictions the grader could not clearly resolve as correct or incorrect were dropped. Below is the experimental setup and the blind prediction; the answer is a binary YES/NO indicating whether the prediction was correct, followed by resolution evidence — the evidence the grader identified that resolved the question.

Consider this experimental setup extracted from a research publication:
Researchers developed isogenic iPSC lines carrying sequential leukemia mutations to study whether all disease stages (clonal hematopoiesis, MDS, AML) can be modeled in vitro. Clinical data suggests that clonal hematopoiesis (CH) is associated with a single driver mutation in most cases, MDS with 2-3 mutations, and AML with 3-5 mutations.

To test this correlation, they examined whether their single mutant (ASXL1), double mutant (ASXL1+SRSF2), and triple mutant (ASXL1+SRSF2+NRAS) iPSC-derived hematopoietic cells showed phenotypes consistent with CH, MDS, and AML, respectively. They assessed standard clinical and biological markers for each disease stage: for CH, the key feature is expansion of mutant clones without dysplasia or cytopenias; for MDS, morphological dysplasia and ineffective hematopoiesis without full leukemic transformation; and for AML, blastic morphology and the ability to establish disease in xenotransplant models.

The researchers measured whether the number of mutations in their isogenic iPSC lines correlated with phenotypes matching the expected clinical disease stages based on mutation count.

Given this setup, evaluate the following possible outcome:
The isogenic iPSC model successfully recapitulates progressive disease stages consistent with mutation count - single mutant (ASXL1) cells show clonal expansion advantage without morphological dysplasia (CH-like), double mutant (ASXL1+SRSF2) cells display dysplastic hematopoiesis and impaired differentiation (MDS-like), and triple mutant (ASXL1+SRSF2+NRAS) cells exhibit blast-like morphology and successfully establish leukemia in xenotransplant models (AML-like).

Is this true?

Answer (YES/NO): NO